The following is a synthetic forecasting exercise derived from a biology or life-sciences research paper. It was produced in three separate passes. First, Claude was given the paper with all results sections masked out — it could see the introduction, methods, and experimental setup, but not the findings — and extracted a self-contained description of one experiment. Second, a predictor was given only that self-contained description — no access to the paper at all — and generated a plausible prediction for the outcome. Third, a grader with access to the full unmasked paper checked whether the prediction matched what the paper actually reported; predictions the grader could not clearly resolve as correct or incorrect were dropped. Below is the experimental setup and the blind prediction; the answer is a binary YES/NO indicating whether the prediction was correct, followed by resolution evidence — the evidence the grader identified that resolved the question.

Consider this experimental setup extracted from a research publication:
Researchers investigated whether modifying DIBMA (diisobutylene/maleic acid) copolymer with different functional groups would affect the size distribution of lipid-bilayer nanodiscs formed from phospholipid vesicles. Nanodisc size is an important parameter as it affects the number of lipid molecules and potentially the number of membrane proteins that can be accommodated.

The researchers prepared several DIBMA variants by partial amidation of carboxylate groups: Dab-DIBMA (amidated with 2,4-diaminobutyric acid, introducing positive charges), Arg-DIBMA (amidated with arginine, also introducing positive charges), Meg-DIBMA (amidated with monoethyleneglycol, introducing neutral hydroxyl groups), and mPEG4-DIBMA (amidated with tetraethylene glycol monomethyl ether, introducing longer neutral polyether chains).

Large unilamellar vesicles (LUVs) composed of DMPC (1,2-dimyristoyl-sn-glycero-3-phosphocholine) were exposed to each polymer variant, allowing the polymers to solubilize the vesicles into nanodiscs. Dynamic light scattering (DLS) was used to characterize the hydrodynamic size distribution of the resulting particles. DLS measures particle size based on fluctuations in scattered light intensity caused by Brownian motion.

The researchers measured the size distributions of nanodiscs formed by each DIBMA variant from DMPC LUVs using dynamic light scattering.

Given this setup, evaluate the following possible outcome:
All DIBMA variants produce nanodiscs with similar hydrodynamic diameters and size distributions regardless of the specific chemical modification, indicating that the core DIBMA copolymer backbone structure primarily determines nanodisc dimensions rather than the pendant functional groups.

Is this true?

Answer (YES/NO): NO